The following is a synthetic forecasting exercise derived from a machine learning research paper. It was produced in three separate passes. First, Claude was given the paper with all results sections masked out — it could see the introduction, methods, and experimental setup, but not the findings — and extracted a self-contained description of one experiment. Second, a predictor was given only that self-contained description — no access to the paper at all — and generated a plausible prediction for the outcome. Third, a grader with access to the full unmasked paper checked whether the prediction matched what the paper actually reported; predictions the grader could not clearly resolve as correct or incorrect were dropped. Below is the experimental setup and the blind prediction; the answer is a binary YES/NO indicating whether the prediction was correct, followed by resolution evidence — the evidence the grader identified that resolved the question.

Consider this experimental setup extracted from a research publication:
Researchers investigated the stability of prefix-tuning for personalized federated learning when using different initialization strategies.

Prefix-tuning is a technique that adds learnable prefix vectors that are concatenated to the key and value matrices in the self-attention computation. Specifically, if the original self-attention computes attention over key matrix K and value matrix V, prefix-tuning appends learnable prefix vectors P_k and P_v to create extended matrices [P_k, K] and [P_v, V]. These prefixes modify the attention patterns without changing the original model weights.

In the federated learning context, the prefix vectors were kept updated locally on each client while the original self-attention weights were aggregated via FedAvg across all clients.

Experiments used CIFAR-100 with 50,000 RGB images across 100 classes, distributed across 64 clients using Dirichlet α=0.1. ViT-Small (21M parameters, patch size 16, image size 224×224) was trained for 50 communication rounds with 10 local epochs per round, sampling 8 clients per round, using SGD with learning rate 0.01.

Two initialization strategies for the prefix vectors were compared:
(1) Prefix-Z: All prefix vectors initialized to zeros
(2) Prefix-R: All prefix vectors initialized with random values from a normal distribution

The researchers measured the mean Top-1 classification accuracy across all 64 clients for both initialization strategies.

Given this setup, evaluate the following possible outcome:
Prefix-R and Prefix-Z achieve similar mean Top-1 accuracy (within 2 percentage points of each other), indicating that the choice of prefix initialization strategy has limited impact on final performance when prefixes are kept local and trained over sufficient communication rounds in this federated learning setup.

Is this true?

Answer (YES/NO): YES